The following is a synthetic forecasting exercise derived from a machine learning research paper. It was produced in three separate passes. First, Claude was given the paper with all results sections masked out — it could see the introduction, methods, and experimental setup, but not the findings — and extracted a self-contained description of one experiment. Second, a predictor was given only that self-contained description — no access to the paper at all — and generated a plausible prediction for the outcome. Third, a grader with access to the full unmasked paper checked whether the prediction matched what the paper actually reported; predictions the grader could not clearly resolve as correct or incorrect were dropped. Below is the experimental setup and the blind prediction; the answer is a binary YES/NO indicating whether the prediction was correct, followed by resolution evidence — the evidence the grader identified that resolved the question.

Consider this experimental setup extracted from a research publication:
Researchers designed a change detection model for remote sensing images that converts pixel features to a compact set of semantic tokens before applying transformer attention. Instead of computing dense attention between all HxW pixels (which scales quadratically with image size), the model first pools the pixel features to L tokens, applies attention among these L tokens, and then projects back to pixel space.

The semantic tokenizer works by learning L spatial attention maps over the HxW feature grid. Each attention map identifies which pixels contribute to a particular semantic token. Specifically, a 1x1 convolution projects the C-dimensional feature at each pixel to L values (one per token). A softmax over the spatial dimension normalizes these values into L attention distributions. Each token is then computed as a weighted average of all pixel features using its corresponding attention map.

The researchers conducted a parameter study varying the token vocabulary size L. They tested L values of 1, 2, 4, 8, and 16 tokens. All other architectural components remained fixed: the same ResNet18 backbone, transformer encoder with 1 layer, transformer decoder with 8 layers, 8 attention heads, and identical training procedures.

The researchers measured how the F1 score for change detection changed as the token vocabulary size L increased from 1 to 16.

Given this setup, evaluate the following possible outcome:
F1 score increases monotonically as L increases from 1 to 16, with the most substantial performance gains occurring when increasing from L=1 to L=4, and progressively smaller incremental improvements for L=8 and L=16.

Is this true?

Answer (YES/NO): NO